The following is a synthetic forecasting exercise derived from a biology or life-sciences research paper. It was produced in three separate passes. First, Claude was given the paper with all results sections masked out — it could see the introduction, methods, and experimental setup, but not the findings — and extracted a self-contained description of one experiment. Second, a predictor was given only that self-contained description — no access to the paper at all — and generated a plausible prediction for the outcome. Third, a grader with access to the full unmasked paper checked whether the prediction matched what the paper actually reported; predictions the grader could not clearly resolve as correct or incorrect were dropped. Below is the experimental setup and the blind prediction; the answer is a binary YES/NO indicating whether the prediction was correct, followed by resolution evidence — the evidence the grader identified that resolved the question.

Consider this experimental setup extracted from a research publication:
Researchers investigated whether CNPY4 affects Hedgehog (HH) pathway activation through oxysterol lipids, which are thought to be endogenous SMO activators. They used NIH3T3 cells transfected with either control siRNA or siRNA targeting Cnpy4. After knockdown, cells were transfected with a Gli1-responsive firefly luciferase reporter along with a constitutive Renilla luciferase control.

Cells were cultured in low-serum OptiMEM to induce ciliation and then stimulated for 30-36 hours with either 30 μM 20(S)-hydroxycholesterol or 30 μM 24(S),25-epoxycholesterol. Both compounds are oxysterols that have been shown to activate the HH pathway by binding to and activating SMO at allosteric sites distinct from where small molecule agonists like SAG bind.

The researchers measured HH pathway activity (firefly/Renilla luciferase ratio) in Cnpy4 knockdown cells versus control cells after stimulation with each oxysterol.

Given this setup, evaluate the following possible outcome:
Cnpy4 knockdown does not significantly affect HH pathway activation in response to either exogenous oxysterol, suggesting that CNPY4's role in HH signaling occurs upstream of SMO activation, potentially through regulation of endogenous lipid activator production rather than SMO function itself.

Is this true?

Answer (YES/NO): NO